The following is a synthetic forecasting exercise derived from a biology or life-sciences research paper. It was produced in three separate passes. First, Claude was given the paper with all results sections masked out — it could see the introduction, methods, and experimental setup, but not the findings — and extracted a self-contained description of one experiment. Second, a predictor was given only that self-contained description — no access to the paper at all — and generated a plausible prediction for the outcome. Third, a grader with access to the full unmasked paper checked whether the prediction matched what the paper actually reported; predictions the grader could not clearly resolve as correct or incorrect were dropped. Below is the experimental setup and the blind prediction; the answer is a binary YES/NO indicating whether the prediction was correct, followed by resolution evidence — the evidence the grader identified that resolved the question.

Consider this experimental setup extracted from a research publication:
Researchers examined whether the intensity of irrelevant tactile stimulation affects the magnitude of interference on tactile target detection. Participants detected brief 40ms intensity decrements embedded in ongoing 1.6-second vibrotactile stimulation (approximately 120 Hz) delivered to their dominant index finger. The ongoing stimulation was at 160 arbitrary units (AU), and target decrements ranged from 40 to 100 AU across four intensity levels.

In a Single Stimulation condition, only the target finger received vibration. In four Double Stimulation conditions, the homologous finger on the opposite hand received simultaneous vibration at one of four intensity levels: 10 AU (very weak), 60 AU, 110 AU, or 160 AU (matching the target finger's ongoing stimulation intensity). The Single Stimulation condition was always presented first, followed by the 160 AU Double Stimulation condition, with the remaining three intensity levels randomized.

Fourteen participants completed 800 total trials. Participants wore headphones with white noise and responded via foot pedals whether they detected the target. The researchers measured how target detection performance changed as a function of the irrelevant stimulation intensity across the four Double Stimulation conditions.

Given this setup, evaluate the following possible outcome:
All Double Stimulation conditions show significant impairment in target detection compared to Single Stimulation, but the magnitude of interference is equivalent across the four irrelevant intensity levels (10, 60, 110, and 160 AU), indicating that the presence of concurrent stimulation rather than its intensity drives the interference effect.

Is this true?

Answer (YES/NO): NO